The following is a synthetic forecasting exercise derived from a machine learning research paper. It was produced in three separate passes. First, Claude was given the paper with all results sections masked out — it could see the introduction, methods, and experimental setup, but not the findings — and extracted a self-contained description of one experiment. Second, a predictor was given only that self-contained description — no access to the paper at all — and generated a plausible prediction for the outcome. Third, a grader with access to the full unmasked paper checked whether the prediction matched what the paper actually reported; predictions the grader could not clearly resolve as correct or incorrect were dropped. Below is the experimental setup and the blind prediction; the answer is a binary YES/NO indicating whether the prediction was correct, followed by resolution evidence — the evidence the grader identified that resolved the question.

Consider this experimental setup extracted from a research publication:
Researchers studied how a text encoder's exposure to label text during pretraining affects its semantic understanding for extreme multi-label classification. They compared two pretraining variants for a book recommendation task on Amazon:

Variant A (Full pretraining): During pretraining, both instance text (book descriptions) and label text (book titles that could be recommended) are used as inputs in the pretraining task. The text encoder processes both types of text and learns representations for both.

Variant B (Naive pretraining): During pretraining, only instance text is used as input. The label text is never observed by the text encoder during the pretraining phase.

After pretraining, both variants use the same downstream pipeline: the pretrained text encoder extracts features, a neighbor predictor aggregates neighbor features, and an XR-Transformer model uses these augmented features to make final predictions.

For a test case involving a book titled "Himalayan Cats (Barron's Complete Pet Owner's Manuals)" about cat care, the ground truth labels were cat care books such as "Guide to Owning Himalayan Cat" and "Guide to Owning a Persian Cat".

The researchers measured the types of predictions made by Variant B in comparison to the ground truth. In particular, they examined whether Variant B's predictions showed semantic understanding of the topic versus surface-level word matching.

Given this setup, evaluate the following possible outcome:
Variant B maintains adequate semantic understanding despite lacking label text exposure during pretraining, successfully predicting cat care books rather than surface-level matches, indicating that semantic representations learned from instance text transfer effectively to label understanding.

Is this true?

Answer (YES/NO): NO